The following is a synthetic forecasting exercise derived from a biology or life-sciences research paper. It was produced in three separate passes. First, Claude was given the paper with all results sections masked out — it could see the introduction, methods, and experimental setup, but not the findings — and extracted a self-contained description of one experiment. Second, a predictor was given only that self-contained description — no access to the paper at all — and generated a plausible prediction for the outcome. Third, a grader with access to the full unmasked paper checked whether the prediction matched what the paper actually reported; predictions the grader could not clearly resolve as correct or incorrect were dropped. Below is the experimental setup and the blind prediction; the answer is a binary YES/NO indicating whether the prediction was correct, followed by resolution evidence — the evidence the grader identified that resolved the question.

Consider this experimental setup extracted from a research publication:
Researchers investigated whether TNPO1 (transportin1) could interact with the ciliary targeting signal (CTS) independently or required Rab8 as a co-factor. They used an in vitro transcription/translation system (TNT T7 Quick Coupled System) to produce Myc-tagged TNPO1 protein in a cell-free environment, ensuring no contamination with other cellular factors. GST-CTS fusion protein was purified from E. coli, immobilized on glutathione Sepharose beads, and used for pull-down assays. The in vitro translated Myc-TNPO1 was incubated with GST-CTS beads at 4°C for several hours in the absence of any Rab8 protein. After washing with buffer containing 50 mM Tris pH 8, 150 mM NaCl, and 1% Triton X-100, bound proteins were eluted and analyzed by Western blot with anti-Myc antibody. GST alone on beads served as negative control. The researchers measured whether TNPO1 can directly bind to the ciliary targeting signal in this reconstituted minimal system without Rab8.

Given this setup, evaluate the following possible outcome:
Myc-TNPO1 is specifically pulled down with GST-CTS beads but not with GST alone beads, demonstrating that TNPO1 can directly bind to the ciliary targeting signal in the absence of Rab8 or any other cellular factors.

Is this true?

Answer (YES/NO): YES